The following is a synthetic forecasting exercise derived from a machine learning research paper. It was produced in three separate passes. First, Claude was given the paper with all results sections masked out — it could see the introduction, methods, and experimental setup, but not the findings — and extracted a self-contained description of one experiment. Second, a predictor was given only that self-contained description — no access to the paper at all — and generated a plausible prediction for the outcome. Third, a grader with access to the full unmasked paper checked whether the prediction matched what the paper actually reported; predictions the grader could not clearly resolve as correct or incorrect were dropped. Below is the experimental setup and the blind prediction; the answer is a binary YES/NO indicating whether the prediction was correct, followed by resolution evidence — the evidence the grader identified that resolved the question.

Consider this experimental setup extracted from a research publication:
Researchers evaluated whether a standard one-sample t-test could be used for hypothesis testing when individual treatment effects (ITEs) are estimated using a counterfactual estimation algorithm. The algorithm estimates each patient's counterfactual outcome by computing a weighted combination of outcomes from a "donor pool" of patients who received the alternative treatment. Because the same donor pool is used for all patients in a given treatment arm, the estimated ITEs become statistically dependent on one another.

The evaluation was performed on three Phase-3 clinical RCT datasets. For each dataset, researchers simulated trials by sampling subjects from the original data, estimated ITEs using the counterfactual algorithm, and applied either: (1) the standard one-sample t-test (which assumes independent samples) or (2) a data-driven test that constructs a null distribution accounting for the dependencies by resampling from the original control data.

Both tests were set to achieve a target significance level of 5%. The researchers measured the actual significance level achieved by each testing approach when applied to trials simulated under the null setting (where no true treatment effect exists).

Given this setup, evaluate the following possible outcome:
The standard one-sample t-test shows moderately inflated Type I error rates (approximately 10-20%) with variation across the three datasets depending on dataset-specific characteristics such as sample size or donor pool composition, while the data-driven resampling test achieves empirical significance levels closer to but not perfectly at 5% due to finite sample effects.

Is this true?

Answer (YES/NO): NO